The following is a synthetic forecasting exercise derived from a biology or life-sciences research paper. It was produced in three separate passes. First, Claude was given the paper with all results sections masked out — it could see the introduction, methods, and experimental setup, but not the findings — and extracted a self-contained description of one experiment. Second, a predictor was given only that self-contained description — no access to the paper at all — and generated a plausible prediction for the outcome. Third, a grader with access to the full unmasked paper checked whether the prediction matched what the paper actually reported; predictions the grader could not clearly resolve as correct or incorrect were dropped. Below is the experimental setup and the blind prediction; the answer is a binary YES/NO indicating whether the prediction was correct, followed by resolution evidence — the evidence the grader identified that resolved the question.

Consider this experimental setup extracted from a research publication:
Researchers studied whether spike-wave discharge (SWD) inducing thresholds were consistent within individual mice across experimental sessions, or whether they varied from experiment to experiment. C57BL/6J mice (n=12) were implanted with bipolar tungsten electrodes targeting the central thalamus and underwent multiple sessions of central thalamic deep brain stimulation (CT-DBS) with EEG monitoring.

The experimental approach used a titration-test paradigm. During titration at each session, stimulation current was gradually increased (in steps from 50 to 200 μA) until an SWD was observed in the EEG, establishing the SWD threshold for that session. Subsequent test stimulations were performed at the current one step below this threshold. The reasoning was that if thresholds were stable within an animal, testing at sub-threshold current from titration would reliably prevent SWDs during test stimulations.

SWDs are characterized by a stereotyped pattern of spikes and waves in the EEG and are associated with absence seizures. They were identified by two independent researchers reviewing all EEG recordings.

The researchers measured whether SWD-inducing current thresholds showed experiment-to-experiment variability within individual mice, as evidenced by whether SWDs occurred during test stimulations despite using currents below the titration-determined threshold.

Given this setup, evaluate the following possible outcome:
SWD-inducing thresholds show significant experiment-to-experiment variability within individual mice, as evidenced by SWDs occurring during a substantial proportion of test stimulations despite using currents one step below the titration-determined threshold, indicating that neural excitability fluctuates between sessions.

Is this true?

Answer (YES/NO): NO